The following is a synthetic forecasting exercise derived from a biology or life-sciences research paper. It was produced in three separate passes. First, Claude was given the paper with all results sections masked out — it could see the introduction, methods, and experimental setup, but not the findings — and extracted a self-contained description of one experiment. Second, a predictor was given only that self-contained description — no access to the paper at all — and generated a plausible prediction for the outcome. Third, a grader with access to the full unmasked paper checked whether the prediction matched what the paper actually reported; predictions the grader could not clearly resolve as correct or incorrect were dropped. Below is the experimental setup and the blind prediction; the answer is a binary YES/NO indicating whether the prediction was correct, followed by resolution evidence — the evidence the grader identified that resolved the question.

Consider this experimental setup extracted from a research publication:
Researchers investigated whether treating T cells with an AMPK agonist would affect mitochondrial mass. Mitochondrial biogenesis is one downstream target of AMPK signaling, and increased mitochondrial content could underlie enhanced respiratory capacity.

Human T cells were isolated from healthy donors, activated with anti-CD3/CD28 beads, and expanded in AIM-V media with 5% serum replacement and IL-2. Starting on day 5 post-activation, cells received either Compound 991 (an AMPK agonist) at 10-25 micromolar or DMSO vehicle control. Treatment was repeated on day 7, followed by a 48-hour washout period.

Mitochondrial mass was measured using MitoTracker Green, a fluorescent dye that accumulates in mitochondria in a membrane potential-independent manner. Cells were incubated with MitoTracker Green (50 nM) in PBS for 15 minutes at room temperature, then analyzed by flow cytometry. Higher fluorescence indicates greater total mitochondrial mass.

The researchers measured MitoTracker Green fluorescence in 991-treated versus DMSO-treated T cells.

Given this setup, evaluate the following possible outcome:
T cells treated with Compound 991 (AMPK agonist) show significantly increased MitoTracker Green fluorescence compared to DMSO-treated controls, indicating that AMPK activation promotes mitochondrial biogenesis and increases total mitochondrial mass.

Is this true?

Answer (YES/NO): YES